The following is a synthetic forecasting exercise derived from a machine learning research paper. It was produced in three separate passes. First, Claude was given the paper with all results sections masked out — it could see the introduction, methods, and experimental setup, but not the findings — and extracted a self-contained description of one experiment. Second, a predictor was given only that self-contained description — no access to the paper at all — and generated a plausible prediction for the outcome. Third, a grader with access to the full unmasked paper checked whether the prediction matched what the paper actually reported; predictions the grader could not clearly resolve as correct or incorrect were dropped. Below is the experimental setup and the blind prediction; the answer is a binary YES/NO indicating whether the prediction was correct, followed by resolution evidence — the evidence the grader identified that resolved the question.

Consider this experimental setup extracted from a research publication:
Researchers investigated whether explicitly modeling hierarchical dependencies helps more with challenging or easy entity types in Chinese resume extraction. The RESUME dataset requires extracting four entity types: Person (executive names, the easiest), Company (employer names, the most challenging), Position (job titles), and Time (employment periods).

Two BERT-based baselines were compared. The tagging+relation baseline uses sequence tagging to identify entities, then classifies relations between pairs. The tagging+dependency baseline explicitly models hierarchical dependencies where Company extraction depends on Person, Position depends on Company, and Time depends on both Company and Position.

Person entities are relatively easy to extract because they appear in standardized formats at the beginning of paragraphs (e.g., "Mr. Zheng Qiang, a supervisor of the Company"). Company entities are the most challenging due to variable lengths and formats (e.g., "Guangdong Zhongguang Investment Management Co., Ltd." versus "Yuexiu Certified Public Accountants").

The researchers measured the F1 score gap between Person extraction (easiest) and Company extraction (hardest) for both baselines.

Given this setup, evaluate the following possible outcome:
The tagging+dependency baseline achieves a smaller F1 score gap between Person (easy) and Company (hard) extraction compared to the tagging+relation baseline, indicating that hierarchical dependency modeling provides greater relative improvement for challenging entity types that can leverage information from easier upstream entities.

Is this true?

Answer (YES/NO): YES